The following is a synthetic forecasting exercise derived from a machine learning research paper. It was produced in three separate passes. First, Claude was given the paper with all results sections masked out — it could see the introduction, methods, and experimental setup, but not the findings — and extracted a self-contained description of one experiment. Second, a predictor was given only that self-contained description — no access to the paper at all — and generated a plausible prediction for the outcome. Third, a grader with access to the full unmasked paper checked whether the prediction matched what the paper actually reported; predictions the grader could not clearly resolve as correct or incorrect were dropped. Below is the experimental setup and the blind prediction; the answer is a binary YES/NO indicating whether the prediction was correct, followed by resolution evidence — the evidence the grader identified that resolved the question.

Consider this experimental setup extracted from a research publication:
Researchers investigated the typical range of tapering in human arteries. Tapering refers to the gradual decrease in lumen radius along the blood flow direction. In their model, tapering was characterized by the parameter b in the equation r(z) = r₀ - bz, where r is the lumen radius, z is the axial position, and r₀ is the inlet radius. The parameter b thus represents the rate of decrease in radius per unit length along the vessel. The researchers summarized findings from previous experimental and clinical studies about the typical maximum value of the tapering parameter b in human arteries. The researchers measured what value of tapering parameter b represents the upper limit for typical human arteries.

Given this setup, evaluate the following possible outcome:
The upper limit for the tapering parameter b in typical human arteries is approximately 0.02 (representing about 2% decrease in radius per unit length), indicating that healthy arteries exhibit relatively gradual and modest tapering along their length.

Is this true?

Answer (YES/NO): NO